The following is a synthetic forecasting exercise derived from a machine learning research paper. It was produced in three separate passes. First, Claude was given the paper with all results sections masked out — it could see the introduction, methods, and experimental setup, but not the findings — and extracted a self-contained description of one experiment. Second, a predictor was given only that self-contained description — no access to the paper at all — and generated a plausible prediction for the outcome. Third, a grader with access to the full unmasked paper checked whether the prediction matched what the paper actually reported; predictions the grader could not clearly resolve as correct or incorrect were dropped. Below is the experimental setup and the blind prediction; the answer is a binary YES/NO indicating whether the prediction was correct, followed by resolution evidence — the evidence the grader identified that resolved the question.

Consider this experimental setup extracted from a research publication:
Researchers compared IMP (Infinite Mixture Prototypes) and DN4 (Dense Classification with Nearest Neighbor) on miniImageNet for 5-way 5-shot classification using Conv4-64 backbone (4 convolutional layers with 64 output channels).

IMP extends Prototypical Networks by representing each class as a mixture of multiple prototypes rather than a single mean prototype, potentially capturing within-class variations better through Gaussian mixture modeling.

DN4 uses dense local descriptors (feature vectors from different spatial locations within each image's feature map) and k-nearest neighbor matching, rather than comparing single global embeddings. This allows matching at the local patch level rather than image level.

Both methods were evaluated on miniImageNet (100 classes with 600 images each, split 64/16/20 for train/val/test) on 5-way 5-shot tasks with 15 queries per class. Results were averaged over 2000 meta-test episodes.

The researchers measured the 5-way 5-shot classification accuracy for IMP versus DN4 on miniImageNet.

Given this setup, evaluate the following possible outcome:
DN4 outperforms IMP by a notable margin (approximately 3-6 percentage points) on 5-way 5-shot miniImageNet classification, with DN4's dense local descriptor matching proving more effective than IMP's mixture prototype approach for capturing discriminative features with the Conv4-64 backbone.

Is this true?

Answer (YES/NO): NO